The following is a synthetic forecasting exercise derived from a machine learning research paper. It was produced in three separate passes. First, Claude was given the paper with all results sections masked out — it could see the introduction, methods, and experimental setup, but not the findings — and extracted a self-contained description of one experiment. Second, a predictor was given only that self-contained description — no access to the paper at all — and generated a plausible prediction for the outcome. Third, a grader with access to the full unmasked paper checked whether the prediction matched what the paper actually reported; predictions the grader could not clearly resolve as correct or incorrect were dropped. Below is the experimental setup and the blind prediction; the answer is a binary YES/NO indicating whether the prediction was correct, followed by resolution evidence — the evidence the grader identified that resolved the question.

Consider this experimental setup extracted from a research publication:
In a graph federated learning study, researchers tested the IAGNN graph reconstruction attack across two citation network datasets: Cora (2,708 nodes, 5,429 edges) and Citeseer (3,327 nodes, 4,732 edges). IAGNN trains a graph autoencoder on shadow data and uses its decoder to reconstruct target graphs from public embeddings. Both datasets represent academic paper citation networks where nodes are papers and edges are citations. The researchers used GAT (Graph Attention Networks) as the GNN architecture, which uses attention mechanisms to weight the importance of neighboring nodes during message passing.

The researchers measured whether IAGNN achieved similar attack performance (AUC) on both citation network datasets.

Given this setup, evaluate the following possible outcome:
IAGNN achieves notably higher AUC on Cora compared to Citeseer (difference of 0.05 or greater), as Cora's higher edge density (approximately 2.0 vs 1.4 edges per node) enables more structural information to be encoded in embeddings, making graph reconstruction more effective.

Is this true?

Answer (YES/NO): NO